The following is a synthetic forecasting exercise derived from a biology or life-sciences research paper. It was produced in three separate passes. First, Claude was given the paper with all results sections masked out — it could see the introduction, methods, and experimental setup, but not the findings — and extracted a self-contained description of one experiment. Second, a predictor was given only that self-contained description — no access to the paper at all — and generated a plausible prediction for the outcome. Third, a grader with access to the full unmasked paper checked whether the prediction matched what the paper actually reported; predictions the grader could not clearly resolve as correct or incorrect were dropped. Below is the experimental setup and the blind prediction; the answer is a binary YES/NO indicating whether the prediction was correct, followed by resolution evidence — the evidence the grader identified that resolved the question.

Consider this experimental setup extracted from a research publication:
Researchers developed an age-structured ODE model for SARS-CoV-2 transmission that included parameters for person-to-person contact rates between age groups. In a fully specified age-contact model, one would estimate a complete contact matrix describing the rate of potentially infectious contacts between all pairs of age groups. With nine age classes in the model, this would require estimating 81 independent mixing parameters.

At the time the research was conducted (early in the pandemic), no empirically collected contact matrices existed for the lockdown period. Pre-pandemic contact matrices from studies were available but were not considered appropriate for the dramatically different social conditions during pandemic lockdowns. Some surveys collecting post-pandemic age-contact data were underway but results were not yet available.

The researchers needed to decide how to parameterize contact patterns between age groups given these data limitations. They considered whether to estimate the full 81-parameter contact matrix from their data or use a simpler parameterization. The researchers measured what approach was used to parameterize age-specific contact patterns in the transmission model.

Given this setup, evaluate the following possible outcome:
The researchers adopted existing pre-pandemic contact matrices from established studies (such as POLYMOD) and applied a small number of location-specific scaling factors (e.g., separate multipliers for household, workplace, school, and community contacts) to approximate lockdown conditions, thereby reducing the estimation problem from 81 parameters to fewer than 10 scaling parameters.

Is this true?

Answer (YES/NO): NO